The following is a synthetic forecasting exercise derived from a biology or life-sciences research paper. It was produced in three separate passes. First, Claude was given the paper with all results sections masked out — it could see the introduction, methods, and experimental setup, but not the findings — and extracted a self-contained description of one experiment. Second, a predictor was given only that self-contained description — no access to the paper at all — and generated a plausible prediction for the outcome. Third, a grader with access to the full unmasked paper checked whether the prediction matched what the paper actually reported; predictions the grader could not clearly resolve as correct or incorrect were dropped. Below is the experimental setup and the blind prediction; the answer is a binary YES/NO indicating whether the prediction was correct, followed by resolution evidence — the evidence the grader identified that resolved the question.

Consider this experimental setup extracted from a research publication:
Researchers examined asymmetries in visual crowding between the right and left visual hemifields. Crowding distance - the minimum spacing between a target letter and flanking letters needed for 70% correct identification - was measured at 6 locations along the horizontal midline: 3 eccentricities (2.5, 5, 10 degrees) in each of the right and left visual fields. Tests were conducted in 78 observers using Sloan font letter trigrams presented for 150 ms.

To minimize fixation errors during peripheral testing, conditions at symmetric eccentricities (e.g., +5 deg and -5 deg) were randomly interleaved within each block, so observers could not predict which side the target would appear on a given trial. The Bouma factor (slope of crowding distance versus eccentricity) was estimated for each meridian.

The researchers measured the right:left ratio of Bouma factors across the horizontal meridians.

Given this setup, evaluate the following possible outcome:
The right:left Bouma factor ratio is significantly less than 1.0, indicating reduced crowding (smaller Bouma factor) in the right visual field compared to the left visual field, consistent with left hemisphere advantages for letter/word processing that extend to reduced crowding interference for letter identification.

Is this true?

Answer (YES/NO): YES